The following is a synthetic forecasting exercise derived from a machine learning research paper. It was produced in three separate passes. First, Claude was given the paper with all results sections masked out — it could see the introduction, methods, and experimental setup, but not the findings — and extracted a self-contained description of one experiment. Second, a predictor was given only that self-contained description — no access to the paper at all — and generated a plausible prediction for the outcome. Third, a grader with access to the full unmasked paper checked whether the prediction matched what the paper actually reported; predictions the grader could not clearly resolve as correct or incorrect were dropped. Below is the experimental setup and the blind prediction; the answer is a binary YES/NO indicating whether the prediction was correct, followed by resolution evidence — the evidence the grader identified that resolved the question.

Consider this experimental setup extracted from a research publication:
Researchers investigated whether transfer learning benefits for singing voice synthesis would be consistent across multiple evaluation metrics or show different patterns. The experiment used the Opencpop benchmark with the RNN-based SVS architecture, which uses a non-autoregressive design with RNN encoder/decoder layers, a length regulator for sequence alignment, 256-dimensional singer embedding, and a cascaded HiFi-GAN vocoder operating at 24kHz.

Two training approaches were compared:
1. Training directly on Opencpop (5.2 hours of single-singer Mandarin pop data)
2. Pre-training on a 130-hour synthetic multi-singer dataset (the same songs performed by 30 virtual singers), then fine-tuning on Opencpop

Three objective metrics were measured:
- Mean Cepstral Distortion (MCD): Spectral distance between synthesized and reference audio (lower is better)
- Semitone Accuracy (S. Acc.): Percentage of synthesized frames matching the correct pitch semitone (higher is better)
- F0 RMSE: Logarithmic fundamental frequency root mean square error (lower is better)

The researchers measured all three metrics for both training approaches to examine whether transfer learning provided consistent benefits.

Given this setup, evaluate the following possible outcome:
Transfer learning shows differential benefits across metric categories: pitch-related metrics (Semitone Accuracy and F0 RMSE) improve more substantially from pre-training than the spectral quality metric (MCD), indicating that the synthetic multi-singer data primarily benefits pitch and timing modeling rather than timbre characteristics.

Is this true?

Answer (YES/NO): YES